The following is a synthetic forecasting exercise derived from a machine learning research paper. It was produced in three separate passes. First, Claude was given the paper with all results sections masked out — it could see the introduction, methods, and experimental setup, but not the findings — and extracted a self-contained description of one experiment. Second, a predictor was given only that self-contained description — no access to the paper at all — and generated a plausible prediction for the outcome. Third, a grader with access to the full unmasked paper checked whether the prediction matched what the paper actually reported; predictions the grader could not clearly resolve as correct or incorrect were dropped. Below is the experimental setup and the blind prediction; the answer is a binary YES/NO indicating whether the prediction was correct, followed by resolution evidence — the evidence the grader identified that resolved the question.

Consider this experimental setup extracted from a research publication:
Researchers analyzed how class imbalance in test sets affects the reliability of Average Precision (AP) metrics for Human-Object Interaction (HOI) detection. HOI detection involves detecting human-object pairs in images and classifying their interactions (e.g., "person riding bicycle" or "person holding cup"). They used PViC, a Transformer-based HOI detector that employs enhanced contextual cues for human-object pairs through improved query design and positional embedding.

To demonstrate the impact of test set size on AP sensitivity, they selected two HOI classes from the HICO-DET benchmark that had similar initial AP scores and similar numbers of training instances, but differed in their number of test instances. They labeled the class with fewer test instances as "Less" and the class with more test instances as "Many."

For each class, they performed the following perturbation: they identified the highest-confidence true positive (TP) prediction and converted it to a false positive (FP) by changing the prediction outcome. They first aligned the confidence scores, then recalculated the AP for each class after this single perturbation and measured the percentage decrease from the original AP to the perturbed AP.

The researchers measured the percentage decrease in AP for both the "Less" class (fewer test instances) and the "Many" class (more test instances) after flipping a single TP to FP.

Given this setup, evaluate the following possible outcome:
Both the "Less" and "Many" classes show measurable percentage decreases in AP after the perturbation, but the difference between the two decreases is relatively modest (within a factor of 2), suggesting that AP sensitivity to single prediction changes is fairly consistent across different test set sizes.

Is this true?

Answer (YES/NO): NO